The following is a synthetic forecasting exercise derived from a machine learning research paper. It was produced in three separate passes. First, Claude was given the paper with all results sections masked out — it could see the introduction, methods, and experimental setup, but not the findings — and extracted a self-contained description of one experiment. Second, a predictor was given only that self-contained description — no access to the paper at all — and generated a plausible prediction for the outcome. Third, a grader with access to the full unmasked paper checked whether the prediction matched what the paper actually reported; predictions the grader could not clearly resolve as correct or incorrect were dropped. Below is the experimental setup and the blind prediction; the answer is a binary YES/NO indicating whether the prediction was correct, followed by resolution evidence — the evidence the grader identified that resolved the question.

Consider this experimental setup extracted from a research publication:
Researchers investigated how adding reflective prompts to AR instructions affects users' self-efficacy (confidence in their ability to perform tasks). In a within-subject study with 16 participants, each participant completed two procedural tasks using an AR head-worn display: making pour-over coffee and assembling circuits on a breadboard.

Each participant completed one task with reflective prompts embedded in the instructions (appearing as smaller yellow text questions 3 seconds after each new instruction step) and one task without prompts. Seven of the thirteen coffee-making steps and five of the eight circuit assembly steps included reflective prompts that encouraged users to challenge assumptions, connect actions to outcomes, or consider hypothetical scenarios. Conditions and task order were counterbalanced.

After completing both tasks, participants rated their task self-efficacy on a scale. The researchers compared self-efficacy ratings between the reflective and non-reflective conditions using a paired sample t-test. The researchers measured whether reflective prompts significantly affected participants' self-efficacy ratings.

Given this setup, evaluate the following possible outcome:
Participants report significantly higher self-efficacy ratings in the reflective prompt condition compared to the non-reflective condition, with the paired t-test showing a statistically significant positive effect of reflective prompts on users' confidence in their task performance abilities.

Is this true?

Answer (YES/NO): NO